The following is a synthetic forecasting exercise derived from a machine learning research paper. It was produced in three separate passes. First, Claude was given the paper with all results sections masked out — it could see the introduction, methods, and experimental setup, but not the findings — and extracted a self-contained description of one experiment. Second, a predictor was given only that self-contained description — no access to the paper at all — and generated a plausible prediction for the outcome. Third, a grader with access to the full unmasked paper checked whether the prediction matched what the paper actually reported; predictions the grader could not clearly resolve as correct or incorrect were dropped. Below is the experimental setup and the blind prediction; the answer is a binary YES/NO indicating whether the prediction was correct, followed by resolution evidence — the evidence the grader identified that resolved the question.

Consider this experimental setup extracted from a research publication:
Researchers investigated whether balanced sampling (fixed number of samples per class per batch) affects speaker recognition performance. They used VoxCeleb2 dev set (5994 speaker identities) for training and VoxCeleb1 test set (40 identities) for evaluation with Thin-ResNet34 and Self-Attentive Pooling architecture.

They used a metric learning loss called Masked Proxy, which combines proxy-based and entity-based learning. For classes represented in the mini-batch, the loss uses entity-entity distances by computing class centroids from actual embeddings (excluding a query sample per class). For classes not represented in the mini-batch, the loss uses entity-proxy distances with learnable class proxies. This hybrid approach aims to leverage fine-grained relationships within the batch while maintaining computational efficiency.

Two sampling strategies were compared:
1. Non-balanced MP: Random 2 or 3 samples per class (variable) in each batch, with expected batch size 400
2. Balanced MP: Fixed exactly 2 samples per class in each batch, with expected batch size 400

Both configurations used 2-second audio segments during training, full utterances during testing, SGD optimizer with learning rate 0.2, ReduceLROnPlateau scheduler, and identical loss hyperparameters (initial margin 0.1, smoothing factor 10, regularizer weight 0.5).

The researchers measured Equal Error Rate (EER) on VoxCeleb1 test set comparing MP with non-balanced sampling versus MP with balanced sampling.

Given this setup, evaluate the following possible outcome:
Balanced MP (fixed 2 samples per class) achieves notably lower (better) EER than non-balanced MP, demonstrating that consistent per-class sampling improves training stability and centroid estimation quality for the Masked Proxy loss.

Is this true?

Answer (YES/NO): YES